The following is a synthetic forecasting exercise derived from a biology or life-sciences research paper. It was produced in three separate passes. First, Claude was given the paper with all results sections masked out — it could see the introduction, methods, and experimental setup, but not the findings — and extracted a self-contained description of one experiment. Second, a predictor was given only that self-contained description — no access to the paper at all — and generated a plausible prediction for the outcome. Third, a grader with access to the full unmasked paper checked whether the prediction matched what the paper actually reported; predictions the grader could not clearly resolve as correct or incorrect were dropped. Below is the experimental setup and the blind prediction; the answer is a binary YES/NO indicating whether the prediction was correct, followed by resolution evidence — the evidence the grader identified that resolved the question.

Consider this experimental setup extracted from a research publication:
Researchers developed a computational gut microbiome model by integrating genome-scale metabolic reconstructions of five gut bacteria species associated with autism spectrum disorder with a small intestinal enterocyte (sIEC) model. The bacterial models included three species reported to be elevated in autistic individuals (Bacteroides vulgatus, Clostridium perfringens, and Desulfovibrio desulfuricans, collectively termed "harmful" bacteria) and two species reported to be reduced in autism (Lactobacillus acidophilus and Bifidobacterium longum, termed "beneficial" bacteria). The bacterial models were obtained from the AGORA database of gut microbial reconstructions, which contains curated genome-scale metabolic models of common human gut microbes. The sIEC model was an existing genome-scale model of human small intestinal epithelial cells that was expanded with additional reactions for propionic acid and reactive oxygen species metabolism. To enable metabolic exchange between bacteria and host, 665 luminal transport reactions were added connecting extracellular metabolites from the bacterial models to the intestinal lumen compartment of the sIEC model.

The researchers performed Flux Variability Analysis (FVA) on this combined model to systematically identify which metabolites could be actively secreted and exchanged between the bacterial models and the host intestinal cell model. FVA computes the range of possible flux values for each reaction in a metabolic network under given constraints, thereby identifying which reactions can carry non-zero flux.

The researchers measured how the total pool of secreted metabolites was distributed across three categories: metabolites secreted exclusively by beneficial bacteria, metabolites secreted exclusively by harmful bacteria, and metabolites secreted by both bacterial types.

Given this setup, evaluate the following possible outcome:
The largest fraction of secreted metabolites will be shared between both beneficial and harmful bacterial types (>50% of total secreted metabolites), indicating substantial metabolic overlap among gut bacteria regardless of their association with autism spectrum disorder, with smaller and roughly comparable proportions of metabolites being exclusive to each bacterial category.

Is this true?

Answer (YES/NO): NO